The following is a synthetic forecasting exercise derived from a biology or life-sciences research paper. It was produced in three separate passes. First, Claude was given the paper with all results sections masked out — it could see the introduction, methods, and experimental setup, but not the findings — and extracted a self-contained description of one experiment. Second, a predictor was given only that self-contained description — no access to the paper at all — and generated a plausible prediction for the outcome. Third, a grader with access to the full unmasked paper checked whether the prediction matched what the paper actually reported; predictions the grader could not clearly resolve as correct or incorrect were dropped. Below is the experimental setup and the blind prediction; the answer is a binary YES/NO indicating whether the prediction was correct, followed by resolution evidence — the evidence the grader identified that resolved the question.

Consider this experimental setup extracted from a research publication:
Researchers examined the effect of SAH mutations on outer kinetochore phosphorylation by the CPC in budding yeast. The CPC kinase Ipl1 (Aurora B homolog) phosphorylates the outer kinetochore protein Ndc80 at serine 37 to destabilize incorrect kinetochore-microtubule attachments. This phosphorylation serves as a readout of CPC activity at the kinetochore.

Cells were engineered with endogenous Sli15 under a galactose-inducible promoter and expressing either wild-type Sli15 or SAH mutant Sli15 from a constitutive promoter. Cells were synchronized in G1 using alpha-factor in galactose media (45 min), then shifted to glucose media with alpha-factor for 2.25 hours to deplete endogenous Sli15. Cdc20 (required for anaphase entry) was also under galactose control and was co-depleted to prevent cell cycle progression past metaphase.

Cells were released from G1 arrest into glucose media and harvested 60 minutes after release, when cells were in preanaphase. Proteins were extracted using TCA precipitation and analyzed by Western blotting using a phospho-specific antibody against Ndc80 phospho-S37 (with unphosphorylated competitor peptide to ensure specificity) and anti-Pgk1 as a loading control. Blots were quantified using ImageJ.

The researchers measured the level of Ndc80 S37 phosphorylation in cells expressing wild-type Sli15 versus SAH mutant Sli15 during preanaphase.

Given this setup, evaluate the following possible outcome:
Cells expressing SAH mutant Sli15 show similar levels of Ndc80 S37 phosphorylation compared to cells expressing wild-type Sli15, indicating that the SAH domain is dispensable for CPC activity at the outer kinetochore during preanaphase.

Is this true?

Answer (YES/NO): NO